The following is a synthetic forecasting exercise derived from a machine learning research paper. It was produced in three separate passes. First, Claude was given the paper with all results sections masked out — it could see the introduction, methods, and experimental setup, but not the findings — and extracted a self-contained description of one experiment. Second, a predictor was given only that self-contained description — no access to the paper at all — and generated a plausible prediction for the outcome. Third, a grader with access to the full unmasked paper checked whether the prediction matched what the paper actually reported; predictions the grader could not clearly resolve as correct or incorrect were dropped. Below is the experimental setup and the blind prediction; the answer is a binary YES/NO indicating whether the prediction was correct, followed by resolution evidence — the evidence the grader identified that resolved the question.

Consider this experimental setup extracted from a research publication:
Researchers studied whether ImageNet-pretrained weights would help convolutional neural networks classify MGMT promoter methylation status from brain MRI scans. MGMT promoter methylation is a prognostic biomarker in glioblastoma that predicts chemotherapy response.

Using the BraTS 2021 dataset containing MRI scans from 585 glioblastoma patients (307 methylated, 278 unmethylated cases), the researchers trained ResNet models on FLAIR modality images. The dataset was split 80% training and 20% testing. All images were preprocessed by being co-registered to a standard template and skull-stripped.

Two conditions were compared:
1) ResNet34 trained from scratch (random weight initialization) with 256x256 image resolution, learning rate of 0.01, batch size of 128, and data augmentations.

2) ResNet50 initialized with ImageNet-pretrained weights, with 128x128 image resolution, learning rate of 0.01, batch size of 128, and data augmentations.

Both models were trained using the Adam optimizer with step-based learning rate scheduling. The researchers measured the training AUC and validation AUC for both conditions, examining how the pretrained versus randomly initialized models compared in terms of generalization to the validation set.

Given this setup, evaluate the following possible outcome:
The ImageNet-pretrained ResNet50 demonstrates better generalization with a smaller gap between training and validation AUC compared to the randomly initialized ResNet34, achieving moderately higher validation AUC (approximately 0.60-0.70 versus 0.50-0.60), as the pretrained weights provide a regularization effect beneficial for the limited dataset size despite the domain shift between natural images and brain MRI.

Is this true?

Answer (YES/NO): NO